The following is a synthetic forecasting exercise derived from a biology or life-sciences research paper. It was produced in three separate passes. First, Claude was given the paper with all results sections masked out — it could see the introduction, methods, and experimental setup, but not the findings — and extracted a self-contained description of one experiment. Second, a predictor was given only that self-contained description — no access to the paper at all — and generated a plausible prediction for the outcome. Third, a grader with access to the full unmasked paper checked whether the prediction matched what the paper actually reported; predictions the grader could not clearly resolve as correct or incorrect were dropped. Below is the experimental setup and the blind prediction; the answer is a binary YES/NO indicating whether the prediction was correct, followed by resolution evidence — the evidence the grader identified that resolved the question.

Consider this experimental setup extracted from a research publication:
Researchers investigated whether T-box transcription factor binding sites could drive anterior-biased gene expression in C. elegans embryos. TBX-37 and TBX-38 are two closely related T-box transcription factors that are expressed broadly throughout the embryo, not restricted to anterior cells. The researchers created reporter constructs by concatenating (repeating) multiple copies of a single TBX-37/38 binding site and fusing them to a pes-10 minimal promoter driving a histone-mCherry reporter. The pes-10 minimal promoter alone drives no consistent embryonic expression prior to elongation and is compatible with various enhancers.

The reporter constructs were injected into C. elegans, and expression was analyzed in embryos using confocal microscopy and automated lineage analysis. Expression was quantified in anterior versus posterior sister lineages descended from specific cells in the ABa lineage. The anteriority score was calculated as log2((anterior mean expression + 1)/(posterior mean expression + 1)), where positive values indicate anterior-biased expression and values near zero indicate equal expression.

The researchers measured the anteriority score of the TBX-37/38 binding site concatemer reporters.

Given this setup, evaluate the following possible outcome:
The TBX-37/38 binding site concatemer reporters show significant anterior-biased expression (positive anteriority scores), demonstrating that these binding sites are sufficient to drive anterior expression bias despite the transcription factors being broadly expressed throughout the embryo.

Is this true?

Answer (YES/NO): YES